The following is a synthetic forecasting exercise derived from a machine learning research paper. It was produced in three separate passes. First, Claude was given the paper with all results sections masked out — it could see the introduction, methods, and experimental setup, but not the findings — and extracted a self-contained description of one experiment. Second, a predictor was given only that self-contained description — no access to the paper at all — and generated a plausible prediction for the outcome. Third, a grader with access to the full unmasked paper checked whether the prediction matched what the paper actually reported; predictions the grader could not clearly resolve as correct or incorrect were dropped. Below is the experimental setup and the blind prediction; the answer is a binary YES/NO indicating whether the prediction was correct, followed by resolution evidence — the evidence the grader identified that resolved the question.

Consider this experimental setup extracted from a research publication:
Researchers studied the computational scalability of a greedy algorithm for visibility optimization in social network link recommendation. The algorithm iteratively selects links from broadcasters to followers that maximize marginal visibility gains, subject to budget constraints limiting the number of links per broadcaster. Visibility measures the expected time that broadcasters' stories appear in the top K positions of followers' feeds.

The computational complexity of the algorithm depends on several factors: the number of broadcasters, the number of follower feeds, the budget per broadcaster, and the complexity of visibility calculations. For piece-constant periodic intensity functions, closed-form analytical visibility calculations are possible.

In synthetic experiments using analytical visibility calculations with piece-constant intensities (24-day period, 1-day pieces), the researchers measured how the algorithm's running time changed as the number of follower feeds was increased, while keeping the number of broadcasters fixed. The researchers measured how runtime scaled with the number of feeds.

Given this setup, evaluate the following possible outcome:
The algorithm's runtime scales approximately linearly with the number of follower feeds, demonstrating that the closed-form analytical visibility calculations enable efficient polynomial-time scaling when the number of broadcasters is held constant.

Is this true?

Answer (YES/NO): YES